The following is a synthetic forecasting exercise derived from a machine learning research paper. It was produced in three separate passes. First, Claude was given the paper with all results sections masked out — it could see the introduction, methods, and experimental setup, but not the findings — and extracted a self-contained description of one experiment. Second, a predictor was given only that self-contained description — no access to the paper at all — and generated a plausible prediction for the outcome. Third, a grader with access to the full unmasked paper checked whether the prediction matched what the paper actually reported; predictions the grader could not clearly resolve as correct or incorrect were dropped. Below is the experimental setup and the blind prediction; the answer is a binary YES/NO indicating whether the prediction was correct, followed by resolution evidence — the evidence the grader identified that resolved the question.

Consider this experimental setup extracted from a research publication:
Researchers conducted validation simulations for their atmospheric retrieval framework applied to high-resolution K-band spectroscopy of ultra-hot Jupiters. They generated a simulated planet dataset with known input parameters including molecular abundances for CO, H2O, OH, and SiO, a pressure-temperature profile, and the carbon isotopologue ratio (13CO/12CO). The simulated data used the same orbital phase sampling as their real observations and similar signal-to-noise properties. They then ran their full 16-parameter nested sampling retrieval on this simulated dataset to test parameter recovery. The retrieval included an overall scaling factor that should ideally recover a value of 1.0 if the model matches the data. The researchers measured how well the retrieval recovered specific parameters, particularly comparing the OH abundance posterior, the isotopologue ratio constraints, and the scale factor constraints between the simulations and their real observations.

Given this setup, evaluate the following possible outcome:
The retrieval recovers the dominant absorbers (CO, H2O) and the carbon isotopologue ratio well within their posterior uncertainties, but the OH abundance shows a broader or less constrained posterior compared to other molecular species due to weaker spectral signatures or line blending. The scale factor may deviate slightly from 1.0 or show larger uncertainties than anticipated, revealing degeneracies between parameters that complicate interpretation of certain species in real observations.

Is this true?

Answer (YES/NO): NO